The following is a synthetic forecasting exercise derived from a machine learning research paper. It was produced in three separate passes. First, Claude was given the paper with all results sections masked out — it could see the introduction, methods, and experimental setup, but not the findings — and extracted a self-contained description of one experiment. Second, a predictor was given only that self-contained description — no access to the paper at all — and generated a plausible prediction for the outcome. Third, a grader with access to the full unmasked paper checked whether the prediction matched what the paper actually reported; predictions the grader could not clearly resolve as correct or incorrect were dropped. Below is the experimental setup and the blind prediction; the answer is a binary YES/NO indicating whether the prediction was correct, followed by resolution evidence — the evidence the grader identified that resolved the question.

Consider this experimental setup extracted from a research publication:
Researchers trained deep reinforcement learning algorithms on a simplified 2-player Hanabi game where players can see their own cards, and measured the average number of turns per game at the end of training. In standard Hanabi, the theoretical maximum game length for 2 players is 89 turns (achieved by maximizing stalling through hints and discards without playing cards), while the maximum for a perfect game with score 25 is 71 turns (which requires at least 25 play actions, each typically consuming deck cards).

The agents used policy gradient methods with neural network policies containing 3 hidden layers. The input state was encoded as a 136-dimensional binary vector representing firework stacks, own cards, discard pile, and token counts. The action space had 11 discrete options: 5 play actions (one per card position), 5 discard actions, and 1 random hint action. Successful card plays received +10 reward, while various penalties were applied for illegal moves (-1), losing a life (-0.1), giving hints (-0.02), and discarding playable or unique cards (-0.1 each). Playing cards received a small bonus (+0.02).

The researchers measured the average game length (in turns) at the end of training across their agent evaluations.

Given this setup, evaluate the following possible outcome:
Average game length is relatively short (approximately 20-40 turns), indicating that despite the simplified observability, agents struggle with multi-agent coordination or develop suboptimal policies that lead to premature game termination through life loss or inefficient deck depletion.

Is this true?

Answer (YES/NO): NO